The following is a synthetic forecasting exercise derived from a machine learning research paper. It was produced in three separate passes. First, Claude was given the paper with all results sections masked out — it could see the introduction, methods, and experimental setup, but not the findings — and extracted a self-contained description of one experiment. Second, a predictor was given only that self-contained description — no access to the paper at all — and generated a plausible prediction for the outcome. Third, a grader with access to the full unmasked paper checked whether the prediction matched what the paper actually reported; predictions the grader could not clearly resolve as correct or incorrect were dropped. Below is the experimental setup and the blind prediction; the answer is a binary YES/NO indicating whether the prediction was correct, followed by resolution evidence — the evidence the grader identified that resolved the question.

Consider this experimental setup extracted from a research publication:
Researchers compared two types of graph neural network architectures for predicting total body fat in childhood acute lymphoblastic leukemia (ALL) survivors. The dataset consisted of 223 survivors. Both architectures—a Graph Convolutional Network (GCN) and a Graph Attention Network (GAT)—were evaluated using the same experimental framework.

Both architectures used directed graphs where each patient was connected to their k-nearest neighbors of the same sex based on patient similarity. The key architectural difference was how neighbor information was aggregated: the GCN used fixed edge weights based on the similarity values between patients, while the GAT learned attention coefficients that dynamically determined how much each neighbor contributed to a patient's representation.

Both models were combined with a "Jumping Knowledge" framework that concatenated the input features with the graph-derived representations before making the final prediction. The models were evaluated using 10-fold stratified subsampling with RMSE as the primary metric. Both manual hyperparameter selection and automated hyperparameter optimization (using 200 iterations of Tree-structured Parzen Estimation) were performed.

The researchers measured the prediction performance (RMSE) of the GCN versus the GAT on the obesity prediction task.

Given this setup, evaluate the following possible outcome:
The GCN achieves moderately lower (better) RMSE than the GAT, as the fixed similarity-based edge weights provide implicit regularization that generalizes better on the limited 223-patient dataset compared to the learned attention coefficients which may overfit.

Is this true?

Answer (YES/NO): NO